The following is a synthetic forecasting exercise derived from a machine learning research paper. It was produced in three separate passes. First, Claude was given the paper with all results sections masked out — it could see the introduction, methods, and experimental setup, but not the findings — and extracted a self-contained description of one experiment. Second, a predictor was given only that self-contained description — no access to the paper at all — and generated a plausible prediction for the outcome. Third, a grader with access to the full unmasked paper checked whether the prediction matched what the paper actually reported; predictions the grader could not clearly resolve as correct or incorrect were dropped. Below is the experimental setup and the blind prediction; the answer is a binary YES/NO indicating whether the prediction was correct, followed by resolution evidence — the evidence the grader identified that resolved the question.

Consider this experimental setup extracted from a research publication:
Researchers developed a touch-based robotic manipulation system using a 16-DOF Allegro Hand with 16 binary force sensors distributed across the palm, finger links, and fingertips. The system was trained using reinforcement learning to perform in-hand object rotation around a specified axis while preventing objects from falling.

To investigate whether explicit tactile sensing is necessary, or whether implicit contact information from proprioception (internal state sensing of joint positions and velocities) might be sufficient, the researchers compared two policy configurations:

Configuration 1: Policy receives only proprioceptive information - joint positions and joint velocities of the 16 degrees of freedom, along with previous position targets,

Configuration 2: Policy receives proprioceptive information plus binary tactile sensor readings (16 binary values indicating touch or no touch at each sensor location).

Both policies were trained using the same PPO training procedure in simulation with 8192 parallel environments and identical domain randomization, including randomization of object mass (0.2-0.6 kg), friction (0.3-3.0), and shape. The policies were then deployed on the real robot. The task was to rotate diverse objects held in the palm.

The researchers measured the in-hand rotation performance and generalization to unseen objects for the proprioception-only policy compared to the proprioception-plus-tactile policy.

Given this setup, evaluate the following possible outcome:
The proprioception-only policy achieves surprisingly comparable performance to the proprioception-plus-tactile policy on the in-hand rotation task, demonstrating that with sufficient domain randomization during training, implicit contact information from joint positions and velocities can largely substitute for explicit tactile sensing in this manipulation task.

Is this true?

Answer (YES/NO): NO